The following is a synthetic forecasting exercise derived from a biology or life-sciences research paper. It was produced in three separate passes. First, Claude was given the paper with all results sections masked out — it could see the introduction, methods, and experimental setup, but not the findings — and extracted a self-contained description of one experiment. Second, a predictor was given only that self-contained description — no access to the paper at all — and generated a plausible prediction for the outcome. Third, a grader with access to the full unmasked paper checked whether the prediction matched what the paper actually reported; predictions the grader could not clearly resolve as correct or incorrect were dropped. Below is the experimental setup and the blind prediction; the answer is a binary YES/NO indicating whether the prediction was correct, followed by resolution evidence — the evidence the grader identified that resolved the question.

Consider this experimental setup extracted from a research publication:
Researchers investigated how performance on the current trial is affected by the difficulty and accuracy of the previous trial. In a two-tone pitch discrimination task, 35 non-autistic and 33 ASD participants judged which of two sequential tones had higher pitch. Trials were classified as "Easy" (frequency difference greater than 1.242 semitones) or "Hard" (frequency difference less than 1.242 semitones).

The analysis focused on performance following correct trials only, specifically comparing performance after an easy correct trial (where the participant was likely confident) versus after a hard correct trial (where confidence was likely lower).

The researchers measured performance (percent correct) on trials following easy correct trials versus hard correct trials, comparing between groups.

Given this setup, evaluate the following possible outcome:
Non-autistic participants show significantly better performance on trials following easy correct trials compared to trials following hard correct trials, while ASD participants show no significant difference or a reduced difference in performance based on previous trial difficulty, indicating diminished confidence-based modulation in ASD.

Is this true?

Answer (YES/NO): NO